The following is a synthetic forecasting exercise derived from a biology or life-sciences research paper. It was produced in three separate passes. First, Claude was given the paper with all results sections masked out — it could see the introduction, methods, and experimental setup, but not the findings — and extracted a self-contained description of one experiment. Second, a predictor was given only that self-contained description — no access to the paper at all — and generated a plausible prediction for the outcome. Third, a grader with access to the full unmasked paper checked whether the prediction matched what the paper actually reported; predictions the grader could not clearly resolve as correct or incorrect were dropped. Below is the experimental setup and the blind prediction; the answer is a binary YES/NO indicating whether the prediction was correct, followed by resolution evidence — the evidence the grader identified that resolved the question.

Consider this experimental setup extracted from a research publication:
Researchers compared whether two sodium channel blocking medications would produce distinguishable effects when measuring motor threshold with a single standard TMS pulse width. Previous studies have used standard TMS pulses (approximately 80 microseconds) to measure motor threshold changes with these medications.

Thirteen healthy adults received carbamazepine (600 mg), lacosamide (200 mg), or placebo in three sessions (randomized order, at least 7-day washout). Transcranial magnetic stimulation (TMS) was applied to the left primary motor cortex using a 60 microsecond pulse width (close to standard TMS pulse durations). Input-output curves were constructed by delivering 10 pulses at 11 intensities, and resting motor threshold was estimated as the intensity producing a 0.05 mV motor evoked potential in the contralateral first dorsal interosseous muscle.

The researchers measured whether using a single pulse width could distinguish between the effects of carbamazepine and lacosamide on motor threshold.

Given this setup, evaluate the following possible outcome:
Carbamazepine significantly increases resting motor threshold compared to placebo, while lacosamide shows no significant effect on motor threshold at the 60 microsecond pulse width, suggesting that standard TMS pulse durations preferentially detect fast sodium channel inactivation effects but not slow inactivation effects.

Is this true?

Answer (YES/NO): NO